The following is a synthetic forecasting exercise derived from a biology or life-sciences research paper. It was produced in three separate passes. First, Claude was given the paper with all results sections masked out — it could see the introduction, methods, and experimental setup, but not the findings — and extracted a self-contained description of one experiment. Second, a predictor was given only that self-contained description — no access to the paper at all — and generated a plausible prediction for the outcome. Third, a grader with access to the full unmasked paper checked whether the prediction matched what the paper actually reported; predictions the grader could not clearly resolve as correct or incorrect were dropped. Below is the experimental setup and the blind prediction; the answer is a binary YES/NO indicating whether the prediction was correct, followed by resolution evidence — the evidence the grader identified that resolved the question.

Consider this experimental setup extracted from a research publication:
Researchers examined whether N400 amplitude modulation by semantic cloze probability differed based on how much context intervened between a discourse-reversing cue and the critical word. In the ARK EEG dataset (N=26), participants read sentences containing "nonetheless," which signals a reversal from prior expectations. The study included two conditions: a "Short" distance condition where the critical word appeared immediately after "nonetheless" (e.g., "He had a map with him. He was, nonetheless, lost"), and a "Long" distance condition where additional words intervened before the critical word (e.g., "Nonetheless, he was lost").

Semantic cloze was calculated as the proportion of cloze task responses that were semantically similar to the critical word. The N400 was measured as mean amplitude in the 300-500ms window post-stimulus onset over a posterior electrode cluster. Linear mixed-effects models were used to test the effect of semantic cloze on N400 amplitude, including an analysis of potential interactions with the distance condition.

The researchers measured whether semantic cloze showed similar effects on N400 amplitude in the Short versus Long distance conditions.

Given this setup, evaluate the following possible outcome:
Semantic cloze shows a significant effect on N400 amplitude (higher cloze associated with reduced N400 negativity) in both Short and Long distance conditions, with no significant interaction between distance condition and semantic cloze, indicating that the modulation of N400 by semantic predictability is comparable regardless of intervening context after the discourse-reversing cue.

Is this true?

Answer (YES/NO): NO